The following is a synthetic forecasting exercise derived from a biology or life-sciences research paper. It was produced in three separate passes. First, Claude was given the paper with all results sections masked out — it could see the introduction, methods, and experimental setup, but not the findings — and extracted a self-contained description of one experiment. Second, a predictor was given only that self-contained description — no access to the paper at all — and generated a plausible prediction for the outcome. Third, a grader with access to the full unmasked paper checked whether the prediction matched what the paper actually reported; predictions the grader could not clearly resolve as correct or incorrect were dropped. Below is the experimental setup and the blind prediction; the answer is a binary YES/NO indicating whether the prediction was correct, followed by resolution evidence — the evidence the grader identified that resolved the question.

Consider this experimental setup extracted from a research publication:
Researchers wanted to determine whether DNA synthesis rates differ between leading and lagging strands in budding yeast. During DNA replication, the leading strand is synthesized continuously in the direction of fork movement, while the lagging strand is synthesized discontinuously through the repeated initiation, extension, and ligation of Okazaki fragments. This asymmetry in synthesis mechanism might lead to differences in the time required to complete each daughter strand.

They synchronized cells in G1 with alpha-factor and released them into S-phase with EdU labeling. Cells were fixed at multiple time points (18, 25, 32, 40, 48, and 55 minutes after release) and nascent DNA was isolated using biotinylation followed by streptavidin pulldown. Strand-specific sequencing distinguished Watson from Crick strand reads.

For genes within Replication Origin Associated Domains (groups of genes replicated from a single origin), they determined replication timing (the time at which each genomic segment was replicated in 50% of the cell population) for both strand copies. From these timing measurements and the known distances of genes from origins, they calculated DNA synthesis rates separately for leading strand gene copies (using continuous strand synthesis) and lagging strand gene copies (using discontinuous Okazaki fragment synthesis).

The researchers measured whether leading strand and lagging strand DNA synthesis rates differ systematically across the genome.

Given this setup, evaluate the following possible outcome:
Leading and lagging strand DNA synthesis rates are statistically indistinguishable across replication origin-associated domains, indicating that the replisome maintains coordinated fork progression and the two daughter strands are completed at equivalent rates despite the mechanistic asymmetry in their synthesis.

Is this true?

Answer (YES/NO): NO